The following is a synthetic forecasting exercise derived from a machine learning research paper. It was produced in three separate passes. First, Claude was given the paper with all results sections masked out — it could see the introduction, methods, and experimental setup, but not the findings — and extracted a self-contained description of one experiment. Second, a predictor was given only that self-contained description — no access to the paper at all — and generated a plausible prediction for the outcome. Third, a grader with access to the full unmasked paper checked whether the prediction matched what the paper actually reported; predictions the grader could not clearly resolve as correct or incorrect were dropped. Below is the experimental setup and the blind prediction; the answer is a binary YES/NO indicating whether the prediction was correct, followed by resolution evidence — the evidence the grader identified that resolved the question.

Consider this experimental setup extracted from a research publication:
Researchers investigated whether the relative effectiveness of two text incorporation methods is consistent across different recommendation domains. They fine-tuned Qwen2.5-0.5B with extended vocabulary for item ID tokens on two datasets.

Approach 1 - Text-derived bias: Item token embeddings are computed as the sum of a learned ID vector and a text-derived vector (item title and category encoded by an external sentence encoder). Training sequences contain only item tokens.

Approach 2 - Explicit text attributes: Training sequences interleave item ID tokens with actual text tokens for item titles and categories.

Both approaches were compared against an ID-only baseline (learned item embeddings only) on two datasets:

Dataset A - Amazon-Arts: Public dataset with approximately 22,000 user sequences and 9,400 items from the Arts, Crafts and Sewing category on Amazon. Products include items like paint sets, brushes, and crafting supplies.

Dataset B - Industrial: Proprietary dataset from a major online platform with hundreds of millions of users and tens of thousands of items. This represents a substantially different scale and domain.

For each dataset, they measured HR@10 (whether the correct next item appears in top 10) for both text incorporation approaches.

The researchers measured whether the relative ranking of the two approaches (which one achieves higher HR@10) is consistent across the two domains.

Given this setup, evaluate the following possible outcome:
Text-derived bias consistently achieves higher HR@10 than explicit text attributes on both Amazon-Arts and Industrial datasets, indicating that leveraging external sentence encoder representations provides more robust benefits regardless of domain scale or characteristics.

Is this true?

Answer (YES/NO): YES